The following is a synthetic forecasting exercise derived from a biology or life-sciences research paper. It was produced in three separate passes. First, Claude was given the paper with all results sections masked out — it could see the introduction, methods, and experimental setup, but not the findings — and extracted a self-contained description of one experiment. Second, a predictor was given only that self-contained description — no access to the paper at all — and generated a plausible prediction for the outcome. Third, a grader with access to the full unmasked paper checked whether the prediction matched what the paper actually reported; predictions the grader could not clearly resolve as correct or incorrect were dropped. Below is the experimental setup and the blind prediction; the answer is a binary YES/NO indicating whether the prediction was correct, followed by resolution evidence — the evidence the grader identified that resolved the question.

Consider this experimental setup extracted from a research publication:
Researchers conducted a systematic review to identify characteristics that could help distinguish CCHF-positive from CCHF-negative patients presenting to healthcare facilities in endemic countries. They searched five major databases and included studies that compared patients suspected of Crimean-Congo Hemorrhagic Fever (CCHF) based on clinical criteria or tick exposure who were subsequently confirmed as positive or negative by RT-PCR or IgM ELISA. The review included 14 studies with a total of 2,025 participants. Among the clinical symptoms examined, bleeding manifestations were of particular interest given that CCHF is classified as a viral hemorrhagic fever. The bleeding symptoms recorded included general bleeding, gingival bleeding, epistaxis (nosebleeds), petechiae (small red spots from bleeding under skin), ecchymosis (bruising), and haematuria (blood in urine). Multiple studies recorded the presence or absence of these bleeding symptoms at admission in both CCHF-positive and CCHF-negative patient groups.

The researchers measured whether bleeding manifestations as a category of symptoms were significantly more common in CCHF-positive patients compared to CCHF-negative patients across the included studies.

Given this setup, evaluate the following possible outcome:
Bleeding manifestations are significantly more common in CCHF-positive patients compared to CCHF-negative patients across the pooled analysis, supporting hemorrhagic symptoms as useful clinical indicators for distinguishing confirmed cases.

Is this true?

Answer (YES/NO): NO